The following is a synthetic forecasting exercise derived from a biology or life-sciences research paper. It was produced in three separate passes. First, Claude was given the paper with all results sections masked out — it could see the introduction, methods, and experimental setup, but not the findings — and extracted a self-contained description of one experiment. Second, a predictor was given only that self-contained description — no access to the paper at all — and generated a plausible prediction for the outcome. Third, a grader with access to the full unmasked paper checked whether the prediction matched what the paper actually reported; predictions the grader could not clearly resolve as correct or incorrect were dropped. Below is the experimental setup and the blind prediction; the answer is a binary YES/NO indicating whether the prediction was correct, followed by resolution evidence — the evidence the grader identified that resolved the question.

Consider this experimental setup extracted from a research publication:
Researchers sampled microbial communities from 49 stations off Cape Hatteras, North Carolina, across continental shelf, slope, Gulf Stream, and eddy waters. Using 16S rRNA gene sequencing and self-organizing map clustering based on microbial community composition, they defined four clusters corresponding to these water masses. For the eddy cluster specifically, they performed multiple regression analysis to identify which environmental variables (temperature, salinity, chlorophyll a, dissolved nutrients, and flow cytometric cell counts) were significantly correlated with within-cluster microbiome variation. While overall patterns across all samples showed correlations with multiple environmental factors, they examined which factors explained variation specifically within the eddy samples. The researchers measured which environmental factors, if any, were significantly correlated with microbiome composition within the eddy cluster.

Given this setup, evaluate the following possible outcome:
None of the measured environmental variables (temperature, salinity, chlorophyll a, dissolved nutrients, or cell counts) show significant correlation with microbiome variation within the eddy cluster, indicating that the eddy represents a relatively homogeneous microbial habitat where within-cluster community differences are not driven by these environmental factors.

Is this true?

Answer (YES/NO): NO